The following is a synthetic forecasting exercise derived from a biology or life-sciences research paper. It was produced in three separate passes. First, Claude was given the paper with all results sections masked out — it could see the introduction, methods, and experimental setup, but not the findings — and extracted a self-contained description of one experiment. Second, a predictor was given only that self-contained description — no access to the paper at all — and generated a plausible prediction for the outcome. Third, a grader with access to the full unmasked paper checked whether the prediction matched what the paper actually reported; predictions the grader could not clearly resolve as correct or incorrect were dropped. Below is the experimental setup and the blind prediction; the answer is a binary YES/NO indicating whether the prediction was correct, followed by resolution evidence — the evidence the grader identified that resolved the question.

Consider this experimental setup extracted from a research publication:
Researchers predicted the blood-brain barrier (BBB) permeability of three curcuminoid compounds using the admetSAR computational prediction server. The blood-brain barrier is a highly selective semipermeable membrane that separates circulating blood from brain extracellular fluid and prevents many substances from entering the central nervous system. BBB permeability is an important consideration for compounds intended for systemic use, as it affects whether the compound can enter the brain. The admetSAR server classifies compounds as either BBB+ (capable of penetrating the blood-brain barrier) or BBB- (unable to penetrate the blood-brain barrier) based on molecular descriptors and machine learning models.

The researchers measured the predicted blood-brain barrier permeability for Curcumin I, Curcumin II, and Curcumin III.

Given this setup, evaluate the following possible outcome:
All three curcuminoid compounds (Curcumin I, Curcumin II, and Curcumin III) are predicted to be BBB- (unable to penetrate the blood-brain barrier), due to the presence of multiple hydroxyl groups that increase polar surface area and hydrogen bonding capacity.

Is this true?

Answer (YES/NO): NO